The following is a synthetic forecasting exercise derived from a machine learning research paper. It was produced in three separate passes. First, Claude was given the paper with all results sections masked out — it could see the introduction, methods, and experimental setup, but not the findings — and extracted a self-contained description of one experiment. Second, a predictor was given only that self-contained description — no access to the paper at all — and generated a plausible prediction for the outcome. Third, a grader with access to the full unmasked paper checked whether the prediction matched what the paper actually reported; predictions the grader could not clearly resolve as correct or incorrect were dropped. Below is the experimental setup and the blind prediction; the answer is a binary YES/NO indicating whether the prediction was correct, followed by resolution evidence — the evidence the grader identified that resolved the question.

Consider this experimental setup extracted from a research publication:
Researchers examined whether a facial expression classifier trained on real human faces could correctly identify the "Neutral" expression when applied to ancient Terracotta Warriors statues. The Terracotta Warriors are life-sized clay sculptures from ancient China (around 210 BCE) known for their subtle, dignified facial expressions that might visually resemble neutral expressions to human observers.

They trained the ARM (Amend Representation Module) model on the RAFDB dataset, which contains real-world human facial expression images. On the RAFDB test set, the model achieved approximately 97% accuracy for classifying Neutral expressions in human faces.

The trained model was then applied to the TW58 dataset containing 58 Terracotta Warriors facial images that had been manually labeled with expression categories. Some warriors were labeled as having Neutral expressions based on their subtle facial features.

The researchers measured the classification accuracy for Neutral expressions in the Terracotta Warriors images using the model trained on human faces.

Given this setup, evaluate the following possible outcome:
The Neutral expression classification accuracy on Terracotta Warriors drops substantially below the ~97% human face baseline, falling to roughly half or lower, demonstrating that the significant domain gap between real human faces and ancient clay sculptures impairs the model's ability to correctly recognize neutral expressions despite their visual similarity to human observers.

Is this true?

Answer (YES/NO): YES